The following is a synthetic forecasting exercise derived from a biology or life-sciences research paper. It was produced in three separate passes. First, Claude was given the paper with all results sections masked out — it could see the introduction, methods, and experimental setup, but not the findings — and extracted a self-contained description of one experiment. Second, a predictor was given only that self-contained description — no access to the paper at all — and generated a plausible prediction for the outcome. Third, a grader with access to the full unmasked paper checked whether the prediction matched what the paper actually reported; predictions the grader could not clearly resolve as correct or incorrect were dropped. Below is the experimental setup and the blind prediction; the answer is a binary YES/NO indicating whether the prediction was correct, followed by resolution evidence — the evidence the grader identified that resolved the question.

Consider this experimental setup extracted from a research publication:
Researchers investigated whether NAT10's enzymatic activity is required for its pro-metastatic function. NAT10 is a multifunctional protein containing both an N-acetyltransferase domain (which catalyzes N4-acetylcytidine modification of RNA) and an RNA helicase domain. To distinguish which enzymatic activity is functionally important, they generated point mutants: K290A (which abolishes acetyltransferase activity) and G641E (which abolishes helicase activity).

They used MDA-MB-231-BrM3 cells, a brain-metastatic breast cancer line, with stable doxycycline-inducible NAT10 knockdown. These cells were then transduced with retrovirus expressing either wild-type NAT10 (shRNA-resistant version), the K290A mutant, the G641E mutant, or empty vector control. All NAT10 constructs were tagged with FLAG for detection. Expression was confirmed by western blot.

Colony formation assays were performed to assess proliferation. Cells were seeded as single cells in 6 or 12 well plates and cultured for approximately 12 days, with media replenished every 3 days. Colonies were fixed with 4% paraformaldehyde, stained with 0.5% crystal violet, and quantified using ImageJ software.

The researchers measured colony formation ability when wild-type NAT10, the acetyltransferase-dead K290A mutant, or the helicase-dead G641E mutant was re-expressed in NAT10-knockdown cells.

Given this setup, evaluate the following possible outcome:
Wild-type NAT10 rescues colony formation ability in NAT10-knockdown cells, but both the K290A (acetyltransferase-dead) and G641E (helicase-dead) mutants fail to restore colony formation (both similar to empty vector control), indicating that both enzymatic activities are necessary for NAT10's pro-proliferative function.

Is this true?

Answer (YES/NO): NO